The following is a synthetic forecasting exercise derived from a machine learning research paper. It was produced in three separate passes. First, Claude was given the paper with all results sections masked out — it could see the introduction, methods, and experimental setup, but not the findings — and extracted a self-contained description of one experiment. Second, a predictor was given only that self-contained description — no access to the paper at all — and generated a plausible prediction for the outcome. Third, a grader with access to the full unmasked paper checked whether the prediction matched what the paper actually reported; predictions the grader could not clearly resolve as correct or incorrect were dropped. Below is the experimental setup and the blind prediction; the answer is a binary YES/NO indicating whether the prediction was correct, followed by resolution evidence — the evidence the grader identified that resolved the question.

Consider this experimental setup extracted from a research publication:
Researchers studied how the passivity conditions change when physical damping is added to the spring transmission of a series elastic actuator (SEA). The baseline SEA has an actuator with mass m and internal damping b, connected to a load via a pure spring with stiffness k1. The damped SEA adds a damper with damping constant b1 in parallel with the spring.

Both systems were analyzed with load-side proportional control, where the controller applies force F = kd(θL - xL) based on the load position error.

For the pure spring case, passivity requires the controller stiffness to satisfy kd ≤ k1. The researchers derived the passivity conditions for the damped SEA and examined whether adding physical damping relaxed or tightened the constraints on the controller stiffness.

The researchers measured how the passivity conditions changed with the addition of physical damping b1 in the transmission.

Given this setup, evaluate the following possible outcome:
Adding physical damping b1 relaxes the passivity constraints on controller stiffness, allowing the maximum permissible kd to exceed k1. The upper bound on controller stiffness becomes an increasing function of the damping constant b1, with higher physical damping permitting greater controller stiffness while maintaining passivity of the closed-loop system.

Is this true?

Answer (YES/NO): NO